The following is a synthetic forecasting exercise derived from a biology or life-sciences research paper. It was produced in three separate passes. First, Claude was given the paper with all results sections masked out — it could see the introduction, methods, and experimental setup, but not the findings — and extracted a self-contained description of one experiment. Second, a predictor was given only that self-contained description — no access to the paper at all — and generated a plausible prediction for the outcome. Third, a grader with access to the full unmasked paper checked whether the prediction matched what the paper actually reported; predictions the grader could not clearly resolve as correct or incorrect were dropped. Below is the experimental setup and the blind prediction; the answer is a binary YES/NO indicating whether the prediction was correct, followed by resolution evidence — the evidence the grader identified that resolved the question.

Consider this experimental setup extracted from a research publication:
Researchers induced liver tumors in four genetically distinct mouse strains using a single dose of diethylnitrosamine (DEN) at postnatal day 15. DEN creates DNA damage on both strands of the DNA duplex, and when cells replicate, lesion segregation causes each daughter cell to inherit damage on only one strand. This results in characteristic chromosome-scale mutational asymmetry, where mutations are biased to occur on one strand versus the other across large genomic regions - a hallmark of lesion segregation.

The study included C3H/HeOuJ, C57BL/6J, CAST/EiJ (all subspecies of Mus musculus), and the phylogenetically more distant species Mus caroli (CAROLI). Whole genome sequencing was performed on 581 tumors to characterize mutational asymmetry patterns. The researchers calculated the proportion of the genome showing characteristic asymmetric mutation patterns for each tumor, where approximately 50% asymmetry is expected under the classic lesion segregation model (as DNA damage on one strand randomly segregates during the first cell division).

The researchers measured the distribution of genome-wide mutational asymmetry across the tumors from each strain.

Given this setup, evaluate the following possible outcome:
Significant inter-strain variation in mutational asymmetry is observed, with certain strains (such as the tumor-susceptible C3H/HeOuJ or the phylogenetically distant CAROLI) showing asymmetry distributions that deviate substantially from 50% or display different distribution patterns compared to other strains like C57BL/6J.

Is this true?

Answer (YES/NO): YES